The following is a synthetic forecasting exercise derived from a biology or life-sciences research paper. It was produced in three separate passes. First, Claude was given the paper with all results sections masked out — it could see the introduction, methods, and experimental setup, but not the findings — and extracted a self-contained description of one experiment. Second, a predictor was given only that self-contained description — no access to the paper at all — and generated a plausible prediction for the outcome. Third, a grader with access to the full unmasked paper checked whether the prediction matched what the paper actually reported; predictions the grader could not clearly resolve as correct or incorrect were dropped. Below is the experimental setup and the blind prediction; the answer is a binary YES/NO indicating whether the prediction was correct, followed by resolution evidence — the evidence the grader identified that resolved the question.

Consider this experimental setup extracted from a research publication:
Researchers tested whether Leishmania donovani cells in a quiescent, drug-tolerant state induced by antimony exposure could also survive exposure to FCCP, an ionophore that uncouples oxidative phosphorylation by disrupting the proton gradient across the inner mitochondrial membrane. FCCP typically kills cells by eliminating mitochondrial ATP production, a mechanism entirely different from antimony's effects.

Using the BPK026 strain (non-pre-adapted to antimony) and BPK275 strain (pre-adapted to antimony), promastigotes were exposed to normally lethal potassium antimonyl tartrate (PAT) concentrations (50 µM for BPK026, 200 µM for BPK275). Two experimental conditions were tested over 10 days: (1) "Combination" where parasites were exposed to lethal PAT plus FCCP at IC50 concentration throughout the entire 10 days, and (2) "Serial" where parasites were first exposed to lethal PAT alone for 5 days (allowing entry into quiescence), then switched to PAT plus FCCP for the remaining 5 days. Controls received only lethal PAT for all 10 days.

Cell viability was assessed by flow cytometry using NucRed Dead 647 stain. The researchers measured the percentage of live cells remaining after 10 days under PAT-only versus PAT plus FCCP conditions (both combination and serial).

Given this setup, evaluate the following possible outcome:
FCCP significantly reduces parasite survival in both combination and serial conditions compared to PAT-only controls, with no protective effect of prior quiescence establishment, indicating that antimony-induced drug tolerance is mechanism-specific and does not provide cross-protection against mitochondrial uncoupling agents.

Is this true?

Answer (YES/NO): NO